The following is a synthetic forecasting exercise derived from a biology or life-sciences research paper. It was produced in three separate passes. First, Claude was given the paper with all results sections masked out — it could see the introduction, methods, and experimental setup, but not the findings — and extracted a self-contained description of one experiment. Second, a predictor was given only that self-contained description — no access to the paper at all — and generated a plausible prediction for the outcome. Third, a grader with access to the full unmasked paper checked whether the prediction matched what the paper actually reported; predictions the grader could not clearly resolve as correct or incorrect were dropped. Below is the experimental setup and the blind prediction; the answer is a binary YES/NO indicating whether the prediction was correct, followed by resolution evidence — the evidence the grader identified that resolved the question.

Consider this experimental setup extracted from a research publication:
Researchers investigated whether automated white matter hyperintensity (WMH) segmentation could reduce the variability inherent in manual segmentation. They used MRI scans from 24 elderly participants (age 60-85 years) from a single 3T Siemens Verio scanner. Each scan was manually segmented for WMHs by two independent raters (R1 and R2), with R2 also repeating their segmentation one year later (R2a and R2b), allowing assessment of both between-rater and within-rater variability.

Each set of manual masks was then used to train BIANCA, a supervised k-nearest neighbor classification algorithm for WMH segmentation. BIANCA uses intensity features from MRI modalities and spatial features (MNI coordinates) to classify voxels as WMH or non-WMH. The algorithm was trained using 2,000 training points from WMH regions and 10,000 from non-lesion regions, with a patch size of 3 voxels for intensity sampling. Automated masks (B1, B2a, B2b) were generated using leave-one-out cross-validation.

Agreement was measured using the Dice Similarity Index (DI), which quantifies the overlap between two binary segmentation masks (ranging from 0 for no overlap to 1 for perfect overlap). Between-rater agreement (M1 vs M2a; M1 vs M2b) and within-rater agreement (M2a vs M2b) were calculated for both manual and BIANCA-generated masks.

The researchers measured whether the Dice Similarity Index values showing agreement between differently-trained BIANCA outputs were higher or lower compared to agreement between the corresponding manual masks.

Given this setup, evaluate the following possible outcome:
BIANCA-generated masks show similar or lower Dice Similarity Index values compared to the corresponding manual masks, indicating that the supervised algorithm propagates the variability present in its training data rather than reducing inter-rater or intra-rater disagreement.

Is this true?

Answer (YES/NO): NO